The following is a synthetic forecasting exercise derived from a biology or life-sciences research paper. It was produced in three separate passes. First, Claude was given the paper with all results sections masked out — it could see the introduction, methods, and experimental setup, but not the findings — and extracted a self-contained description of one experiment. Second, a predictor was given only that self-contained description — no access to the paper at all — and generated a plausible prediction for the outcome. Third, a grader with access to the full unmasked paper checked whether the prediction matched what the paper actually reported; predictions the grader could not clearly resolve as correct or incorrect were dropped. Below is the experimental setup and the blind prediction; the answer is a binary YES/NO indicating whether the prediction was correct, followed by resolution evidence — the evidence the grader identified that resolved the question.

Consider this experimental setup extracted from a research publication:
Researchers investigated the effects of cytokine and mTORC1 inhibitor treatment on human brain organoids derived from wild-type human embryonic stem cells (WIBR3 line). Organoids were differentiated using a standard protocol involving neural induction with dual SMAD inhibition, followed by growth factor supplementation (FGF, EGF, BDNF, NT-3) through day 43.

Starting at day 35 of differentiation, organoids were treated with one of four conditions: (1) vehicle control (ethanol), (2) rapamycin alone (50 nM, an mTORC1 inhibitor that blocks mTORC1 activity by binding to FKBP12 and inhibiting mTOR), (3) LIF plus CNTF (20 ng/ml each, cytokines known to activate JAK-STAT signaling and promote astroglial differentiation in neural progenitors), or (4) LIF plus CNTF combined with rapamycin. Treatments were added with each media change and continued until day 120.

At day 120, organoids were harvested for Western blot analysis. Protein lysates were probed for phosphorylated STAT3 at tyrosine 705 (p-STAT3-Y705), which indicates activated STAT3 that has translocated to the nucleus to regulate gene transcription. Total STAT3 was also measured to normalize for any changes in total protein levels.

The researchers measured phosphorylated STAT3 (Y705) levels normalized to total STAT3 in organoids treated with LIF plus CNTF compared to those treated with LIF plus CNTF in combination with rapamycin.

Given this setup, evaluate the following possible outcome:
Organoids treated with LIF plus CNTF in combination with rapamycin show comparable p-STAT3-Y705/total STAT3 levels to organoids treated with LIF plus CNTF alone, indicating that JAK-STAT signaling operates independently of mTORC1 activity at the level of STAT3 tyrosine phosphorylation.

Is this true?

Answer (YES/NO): YES